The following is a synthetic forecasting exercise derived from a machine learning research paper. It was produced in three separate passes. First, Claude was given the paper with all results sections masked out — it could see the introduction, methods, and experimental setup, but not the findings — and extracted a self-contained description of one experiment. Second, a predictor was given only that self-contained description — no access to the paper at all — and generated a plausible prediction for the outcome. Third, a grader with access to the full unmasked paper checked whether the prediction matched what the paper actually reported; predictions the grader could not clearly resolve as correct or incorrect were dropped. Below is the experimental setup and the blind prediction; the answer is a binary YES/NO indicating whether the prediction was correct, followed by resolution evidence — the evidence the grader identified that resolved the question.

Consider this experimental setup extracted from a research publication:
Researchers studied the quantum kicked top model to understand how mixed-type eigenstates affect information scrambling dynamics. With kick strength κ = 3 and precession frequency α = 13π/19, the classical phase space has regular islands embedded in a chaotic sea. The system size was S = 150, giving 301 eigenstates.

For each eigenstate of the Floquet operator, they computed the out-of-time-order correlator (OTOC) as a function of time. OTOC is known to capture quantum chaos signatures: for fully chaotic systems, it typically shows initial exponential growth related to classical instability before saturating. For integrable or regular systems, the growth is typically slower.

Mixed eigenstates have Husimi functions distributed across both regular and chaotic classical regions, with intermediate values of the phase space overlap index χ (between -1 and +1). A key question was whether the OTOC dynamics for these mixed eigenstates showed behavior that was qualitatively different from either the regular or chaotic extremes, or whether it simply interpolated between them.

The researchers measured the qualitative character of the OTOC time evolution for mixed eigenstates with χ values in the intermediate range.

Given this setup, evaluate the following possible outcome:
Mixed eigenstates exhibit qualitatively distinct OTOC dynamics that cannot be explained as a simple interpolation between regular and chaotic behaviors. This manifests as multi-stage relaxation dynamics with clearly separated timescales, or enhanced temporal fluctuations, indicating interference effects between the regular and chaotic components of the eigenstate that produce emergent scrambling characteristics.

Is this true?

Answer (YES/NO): NO